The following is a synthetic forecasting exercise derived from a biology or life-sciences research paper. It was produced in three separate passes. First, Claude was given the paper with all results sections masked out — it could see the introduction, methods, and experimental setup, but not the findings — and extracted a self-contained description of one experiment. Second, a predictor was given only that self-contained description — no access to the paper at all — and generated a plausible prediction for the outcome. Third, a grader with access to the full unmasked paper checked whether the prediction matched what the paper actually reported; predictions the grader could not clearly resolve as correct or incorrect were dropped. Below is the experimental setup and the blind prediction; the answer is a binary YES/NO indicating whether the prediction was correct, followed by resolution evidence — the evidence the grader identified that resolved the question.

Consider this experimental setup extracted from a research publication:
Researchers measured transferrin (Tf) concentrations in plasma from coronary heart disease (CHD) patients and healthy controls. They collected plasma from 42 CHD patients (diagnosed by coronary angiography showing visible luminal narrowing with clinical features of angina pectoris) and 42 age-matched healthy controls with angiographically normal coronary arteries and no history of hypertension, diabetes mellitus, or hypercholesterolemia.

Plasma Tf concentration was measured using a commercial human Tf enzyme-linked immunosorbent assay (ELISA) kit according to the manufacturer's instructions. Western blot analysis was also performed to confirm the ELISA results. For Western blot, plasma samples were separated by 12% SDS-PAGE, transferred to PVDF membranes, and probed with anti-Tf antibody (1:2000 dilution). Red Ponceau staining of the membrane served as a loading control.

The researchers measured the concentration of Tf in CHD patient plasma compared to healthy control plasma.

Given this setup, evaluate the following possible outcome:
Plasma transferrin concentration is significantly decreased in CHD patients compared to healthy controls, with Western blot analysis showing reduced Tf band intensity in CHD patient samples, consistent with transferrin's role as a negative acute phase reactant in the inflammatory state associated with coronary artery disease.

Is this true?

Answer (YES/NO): NO